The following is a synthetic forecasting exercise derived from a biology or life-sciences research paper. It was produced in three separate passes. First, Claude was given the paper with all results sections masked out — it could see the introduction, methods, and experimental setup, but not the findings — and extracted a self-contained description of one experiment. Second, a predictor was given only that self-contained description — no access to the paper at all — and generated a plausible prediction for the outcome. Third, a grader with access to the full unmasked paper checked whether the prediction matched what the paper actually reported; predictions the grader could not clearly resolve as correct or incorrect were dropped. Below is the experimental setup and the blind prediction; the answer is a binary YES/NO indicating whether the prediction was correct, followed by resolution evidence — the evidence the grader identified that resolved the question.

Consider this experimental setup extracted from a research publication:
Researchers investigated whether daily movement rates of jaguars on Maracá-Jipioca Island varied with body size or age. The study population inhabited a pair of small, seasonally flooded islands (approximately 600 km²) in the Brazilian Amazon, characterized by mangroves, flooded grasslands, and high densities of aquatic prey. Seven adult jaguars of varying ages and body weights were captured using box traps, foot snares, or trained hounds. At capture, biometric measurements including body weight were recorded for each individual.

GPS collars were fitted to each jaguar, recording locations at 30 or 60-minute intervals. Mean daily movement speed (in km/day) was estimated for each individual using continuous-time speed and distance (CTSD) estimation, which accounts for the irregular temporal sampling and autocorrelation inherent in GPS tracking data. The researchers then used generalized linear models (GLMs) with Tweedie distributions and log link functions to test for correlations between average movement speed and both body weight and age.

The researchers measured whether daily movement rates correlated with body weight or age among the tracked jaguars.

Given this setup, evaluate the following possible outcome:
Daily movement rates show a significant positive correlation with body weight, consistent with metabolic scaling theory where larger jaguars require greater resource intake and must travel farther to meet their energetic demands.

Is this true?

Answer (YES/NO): NO